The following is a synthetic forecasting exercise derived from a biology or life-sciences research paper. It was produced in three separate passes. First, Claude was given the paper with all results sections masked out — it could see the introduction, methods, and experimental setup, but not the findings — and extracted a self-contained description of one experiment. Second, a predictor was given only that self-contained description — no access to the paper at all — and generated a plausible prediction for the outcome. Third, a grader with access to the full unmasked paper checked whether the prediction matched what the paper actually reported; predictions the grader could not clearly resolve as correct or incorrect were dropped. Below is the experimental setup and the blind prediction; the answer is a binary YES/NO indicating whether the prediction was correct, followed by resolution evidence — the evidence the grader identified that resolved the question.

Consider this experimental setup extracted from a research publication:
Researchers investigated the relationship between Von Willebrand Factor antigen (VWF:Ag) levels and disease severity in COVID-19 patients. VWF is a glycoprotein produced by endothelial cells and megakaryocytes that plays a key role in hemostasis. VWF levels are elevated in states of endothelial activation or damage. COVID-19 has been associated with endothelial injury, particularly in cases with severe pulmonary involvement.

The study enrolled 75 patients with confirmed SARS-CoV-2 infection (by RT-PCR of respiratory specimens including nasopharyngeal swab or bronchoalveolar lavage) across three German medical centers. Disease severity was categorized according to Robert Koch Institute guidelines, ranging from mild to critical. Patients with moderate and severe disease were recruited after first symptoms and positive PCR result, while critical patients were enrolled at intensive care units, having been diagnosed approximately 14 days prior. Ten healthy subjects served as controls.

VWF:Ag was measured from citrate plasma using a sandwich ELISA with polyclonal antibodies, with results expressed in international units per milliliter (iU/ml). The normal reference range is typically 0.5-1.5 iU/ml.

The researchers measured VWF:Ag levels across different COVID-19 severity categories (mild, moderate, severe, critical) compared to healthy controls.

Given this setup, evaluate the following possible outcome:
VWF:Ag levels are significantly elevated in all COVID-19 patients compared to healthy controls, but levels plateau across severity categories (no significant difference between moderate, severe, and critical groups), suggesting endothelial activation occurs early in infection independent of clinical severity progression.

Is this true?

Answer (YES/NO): YES